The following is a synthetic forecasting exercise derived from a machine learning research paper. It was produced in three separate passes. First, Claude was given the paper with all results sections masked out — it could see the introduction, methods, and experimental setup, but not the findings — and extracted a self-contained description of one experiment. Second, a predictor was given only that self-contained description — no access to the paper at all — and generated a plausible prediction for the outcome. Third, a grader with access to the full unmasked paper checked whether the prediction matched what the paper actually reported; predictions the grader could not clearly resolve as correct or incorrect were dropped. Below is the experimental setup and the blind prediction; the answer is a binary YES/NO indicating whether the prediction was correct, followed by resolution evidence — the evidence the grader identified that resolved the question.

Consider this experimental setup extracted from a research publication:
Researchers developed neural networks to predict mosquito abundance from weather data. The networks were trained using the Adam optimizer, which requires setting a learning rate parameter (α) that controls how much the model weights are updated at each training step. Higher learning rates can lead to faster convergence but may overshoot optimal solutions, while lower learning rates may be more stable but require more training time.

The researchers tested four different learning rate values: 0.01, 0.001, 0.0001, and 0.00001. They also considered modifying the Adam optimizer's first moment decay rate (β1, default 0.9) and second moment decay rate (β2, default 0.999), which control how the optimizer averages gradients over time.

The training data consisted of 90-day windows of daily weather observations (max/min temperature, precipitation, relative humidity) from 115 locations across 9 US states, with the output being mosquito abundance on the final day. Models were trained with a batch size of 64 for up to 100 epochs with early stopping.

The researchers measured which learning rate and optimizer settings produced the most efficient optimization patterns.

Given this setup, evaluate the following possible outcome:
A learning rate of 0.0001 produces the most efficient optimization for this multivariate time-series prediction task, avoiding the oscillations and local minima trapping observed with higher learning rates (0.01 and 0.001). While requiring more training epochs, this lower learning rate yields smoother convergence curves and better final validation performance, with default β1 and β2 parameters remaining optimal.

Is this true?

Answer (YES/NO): NO